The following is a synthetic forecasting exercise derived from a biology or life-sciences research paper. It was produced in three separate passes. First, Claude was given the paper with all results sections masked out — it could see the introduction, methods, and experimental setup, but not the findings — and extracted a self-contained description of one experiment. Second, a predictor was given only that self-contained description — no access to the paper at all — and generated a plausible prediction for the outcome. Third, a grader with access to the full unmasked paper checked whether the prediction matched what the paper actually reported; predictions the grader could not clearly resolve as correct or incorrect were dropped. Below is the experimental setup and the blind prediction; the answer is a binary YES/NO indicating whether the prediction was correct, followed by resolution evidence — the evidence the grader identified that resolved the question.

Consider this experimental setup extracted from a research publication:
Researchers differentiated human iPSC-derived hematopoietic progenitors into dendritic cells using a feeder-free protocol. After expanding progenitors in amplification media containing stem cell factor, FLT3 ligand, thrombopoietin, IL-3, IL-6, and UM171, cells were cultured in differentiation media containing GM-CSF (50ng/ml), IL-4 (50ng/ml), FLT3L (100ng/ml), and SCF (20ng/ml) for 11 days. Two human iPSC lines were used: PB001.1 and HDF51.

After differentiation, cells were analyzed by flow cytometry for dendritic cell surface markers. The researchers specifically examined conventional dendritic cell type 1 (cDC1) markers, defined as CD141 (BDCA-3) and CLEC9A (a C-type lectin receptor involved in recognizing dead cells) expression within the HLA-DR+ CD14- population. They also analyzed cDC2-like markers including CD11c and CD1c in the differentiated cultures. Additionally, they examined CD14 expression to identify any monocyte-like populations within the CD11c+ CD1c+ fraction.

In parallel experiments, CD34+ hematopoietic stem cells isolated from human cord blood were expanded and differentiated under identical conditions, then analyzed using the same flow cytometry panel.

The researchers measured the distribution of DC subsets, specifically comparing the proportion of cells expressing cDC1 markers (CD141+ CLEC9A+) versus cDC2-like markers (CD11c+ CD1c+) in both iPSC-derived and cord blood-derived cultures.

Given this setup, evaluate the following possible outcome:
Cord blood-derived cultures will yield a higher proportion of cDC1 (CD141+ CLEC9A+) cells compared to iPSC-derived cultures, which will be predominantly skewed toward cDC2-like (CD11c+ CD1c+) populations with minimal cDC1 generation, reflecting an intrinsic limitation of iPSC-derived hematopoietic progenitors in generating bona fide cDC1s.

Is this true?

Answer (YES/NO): NO